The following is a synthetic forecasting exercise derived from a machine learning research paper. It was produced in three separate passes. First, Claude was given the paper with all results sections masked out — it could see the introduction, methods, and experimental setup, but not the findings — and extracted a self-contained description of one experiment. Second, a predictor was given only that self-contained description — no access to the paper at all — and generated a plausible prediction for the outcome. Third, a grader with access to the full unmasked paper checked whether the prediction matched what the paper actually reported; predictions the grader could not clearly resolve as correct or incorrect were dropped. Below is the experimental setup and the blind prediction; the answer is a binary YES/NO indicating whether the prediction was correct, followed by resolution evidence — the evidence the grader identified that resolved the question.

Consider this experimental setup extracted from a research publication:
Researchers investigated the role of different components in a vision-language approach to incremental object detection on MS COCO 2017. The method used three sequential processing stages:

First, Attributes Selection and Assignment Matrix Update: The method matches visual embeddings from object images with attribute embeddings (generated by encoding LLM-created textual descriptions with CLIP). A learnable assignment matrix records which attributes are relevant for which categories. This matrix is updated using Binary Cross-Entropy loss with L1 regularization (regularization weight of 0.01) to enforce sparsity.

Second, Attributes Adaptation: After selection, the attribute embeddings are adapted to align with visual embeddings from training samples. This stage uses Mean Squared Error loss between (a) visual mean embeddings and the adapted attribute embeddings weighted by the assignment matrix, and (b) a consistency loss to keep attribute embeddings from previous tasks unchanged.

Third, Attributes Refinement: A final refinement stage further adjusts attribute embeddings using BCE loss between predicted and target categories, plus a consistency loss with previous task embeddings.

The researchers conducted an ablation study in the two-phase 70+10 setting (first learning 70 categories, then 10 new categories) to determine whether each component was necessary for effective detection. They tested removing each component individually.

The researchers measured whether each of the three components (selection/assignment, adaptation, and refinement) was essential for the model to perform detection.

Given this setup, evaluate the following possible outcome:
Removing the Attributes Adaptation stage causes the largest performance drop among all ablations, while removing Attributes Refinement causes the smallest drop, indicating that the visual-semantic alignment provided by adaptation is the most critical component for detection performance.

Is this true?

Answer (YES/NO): YES